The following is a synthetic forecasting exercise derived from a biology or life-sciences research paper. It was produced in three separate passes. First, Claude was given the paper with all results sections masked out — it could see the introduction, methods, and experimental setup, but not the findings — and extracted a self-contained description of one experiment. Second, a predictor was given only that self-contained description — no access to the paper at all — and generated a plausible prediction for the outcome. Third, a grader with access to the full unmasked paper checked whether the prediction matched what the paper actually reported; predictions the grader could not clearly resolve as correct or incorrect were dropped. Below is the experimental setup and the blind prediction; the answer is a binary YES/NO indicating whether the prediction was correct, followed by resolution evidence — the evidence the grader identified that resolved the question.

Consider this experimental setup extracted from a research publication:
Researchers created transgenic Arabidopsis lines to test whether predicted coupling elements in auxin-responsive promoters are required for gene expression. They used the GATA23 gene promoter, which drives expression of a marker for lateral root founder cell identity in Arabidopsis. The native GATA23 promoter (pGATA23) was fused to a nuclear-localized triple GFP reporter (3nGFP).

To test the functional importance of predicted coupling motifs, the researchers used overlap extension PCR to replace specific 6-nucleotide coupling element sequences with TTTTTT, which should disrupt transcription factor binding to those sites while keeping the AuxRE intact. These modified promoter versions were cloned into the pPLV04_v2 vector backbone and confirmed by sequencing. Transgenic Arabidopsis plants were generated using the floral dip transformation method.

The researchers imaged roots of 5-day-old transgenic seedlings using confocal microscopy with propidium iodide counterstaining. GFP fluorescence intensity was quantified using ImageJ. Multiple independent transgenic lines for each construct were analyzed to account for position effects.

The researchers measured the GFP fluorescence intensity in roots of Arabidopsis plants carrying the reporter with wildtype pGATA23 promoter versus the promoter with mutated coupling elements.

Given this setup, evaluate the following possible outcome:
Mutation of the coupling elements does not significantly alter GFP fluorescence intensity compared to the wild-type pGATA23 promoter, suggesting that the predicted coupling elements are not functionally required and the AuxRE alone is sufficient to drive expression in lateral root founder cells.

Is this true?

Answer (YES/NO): NO